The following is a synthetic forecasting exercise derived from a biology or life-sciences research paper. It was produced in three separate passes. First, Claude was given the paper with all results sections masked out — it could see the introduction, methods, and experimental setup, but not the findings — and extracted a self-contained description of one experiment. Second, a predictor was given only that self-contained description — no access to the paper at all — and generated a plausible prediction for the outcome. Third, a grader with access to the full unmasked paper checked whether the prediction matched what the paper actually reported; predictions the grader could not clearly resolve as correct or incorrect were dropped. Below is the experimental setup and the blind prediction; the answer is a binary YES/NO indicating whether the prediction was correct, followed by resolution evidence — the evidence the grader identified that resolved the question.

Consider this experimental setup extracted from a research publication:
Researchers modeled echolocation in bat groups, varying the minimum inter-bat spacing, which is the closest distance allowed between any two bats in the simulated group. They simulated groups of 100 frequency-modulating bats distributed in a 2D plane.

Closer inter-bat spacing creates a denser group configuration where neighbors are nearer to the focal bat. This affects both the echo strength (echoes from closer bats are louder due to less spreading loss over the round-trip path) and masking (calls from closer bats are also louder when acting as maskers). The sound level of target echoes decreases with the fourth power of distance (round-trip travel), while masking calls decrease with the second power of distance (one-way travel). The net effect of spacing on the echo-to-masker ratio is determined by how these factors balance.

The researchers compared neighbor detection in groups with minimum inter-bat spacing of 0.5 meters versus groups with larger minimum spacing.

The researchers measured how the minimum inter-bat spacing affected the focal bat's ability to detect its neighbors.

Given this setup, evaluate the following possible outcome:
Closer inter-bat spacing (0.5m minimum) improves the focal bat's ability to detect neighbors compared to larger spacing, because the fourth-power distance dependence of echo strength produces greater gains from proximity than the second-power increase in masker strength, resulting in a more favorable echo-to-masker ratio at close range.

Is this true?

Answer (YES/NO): YES